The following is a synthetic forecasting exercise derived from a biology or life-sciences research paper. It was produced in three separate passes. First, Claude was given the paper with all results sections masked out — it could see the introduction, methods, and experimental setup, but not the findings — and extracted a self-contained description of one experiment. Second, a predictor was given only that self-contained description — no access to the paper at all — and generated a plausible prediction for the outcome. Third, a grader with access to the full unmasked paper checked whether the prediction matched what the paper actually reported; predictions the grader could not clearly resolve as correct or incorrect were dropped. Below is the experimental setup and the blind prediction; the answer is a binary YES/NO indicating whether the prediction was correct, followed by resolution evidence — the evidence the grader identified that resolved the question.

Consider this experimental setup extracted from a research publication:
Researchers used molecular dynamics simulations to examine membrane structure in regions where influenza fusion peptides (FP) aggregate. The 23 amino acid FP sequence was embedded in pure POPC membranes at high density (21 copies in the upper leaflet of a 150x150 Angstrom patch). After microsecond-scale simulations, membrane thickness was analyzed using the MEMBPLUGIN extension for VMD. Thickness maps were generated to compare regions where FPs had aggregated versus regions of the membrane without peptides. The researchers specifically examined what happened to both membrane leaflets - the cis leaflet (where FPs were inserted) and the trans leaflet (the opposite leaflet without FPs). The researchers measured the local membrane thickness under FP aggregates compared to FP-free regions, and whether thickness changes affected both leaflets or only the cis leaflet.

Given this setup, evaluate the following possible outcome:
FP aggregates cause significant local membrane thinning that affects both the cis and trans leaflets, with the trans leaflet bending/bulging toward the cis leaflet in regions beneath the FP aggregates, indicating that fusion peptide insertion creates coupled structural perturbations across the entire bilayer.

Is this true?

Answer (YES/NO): YES